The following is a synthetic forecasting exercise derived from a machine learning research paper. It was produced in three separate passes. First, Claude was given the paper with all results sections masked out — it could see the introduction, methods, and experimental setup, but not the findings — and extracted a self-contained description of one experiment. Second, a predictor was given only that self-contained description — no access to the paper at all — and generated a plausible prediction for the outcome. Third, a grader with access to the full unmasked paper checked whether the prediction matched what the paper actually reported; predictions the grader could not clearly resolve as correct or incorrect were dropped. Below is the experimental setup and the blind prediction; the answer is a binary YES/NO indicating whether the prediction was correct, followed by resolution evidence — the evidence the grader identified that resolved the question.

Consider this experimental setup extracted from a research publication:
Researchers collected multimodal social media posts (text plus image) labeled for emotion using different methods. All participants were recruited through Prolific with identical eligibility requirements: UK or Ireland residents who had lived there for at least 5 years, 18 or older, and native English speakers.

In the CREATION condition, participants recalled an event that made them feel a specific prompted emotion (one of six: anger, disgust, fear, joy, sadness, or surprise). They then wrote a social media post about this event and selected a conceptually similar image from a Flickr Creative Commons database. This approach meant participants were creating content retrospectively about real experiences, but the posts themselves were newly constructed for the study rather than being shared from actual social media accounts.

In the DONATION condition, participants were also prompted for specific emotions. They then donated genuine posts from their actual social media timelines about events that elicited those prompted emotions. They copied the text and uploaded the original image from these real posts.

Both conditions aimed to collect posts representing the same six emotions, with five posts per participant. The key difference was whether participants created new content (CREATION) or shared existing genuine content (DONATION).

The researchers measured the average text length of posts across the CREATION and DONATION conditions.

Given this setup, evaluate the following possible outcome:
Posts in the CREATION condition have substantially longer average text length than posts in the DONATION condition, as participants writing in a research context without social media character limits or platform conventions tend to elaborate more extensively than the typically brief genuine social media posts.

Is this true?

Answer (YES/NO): YES